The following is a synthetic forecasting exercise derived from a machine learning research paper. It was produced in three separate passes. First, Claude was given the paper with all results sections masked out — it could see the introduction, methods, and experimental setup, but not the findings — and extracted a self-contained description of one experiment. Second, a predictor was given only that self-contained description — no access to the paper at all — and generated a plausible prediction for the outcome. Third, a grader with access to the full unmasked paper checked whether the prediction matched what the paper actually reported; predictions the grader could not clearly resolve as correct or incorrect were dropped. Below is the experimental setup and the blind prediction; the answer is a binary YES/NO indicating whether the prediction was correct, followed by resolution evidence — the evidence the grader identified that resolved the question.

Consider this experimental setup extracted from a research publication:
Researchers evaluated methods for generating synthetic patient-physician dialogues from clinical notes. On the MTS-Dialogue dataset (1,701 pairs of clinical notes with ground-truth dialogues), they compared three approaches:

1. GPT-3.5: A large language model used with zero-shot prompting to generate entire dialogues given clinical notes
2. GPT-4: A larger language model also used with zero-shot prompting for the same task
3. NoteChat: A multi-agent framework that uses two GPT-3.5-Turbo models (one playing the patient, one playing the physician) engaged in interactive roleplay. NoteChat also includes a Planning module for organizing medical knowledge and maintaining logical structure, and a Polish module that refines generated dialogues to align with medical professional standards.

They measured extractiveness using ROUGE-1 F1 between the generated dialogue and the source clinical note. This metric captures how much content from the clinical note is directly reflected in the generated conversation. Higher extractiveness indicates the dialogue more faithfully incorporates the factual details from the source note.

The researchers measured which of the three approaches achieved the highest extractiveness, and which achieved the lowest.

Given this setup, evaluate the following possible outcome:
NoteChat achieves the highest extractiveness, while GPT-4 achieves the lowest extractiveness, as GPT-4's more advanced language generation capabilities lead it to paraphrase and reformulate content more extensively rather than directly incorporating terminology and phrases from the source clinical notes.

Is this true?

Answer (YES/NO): NO